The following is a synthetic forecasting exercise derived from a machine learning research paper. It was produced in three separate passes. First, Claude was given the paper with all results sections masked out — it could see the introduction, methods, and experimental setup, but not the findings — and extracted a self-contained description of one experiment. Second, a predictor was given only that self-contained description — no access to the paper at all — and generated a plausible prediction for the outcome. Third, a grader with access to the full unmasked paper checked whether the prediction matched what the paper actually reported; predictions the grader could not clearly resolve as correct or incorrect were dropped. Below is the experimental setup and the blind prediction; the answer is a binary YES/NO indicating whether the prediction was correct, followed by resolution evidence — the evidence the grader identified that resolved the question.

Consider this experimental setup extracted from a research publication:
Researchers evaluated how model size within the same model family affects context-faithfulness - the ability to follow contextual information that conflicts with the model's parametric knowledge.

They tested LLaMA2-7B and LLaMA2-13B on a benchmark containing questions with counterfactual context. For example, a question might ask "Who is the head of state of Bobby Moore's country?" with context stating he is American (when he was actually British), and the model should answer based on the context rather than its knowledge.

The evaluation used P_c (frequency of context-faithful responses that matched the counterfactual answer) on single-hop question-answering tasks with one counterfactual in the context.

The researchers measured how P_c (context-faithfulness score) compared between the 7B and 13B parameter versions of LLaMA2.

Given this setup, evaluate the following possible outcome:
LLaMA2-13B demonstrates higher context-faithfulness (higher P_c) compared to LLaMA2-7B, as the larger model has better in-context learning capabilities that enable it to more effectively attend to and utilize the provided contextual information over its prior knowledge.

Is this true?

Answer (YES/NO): NO